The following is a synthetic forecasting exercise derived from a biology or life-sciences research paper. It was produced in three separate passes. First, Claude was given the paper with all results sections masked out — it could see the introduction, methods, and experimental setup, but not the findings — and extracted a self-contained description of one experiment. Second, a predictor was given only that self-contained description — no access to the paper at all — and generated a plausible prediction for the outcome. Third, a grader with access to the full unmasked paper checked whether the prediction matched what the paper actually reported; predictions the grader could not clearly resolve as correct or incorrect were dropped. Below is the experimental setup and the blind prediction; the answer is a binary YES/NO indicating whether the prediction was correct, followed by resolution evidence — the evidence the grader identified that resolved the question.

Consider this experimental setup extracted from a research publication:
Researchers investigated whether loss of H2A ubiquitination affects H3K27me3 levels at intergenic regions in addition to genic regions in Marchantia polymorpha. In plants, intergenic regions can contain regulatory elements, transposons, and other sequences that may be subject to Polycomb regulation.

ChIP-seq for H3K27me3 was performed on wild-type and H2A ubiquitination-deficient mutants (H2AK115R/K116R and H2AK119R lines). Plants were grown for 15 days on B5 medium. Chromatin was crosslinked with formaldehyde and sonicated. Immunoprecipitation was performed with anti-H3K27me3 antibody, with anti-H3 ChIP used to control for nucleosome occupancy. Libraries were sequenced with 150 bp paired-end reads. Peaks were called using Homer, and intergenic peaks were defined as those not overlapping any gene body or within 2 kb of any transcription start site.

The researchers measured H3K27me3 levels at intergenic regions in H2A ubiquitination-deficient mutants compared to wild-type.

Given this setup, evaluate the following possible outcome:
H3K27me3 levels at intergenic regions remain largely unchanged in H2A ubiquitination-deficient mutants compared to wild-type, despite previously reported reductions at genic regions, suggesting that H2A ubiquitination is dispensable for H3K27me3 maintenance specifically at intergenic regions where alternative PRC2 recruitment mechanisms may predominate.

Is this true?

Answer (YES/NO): NO